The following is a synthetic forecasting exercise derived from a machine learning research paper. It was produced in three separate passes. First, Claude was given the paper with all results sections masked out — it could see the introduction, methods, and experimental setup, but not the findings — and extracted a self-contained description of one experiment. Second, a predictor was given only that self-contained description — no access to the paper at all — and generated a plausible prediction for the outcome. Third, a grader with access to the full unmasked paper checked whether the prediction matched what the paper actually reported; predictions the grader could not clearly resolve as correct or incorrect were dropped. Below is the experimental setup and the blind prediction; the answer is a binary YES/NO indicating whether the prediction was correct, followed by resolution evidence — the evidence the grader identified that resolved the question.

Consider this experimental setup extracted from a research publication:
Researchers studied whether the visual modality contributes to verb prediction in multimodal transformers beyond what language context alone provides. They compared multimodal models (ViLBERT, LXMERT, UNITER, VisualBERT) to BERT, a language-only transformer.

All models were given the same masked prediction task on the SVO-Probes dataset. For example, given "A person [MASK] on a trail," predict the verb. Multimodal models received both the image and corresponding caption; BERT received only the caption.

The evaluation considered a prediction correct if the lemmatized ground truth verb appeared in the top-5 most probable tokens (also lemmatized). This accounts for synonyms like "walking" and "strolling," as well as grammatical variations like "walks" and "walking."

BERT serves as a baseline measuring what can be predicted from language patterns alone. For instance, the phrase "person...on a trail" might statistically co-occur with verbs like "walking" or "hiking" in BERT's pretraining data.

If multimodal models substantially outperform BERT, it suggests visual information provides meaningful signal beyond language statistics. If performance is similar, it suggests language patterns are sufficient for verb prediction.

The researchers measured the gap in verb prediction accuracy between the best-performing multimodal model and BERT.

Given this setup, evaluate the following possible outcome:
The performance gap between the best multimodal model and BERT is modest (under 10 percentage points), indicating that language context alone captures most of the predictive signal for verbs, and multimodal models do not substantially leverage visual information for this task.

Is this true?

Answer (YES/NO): NO